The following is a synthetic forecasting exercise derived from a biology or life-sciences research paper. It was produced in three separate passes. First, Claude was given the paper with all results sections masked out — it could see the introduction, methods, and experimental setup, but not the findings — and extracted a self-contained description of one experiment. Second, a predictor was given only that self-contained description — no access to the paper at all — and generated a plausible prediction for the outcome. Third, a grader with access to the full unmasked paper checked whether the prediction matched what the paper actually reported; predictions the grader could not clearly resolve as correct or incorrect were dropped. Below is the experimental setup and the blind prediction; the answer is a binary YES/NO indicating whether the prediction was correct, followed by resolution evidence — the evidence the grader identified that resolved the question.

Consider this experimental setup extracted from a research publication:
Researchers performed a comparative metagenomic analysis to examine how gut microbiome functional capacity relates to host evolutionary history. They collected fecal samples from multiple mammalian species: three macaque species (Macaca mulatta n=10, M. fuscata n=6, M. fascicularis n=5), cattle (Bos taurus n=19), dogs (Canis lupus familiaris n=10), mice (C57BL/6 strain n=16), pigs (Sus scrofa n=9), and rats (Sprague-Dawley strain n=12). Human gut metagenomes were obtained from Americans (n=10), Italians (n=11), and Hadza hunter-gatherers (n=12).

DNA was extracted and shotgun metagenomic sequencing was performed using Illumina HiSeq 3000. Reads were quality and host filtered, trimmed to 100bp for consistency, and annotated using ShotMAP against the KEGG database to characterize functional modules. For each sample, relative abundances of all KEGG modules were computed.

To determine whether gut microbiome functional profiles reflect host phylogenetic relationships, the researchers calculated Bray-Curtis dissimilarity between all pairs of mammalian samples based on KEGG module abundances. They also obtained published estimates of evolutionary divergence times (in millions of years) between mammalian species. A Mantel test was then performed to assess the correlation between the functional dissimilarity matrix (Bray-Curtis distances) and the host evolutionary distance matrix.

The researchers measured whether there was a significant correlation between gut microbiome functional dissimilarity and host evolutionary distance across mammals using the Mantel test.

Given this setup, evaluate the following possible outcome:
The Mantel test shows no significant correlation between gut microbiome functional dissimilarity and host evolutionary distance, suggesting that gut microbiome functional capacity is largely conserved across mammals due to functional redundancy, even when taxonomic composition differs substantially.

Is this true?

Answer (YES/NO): NO